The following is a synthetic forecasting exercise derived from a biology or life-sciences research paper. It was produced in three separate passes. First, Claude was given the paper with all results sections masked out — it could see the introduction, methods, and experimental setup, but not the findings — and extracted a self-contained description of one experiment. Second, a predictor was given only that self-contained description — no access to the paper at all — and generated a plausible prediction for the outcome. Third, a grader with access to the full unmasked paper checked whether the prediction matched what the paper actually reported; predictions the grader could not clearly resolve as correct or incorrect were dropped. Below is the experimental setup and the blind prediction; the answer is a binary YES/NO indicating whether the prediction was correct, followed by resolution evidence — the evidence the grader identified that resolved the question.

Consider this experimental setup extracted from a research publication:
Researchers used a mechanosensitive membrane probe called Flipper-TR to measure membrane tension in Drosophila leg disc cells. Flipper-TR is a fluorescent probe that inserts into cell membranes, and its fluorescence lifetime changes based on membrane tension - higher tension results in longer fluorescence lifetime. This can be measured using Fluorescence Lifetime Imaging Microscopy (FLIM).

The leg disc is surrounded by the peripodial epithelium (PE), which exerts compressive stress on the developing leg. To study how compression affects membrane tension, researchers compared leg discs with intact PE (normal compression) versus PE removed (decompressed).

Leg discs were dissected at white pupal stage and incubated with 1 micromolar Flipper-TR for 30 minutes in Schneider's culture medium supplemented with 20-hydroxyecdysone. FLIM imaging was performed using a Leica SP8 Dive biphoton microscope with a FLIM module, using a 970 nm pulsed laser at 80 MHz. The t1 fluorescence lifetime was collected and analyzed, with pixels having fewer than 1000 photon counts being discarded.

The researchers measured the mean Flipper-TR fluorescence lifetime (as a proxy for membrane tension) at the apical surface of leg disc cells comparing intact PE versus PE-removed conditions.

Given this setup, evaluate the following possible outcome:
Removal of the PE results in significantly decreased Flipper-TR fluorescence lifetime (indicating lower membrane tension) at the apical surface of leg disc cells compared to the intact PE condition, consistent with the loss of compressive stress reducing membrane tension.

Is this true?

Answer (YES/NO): NO